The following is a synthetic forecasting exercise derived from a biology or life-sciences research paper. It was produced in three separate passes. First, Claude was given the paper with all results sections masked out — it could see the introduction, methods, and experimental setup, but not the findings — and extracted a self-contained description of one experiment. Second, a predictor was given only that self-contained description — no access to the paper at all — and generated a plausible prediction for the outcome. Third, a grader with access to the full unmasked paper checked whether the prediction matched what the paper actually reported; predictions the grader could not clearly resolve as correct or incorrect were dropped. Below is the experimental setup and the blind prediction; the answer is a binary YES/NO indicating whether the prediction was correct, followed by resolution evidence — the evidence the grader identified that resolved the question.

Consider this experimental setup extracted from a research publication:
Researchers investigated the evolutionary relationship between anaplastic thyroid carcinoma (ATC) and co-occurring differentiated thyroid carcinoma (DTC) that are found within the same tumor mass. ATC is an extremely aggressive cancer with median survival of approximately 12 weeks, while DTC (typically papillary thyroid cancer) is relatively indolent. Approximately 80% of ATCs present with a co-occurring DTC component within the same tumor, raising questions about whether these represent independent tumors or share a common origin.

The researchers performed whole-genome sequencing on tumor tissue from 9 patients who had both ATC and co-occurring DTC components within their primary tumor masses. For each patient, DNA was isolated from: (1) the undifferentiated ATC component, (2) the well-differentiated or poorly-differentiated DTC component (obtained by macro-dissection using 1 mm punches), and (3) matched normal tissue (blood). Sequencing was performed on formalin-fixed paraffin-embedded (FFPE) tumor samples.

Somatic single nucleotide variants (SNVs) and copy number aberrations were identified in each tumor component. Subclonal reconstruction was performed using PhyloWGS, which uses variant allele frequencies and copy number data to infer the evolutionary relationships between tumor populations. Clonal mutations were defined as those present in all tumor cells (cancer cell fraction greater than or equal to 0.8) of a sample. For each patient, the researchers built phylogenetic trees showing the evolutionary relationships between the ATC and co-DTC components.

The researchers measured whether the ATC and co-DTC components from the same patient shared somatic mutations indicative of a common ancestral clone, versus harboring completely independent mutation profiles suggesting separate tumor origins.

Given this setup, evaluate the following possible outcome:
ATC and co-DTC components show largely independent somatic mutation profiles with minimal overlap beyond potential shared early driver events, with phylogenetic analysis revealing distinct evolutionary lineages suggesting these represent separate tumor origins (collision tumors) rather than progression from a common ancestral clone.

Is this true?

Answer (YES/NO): NO